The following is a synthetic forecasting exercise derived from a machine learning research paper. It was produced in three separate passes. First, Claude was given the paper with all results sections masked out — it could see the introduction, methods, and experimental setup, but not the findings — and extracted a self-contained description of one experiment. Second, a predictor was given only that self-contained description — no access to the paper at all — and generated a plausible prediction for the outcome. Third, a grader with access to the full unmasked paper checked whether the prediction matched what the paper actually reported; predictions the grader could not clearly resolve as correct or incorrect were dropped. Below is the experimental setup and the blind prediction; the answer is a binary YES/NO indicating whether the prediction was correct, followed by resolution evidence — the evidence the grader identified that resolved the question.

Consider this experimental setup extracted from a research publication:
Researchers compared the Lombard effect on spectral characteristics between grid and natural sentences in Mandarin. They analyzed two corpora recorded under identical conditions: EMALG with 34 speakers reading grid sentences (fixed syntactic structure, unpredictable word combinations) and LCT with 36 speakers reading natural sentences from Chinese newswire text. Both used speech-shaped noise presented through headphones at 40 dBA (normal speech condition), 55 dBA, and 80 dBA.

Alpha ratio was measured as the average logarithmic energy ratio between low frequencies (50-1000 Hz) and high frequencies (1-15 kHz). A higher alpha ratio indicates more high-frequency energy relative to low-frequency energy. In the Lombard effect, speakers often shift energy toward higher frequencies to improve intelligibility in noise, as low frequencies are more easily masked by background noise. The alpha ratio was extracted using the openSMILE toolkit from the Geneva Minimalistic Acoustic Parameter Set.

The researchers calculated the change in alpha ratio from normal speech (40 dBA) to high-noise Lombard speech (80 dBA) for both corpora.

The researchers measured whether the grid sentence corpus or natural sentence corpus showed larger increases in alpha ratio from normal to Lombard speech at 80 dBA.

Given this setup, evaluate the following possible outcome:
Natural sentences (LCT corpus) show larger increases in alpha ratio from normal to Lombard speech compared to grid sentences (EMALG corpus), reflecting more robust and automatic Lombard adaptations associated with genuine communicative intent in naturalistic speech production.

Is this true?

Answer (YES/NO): NO